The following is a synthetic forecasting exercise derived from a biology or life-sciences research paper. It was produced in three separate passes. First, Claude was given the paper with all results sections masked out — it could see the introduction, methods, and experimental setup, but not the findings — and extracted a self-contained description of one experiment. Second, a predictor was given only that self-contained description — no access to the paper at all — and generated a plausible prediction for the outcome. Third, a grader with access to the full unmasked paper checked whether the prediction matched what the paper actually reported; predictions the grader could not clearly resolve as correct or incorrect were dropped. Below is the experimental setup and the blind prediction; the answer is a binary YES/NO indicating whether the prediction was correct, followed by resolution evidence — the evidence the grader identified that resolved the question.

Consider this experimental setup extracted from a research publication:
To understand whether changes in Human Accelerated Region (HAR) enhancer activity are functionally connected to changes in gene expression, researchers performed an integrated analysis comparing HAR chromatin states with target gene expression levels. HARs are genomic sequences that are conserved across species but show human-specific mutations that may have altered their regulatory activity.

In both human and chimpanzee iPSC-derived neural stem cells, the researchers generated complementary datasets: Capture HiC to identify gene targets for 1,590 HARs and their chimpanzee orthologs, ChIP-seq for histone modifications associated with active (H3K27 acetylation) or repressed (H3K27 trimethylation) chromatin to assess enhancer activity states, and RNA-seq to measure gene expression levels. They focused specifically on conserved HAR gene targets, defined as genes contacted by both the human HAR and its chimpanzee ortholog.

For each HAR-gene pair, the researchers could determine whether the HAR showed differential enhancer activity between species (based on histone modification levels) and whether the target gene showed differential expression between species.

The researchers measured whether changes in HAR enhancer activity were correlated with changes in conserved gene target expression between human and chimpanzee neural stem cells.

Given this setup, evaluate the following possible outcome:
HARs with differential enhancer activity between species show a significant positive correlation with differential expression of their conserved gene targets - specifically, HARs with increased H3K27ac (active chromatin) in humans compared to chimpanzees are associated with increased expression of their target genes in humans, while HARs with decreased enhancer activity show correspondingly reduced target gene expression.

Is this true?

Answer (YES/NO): YES